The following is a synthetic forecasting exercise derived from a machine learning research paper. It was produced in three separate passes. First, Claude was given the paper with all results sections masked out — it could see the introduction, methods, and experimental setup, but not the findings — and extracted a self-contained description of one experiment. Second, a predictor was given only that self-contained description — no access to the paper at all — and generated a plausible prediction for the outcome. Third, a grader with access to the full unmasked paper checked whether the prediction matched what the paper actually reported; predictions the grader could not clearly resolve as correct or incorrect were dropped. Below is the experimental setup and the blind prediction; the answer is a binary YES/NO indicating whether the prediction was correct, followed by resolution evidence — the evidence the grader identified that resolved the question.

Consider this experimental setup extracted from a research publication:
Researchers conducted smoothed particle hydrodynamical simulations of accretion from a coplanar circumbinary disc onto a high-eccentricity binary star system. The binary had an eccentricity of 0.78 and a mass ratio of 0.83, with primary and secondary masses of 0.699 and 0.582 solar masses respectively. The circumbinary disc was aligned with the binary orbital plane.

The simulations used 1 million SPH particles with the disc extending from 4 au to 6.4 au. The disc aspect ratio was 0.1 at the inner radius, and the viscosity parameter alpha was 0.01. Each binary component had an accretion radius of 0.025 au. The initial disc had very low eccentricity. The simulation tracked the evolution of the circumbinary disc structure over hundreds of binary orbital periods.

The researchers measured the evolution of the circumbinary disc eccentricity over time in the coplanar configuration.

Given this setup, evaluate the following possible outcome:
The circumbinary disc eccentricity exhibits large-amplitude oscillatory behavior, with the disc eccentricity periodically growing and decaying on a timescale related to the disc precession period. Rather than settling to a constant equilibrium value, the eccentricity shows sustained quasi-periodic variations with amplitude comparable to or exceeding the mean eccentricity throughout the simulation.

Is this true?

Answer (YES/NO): NO